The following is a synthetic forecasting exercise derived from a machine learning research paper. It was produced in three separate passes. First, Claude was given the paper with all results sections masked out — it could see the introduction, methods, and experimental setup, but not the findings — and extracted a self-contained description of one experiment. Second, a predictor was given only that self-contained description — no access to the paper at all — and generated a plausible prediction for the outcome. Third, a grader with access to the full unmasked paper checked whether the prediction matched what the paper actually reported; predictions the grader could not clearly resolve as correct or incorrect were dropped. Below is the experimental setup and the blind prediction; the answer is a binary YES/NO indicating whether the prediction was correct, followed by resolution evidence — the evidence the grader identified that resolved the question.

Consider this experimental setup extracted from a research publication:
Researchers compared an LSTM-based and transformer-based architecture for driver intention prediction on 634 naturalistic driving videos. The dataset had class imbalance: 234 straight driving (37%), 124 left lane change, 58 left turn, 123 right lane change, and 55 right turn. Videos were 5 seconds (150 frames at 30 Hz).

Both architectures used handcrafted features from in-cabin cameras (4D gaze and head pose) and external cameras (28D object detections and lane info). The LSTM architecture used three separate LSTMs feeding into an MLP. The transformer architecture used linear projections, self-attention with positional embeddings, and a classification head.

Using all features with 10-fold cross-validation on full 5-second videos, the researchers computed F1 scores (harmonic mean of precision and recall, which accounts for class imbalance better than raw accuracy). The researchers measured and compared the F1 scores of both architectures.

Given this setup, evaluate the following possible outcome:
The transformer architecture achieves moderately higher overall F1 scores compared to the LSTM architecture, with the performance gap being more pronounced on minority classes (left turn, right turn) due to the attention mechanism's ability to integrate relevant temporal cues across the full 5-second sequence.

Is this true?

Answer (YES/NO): NO